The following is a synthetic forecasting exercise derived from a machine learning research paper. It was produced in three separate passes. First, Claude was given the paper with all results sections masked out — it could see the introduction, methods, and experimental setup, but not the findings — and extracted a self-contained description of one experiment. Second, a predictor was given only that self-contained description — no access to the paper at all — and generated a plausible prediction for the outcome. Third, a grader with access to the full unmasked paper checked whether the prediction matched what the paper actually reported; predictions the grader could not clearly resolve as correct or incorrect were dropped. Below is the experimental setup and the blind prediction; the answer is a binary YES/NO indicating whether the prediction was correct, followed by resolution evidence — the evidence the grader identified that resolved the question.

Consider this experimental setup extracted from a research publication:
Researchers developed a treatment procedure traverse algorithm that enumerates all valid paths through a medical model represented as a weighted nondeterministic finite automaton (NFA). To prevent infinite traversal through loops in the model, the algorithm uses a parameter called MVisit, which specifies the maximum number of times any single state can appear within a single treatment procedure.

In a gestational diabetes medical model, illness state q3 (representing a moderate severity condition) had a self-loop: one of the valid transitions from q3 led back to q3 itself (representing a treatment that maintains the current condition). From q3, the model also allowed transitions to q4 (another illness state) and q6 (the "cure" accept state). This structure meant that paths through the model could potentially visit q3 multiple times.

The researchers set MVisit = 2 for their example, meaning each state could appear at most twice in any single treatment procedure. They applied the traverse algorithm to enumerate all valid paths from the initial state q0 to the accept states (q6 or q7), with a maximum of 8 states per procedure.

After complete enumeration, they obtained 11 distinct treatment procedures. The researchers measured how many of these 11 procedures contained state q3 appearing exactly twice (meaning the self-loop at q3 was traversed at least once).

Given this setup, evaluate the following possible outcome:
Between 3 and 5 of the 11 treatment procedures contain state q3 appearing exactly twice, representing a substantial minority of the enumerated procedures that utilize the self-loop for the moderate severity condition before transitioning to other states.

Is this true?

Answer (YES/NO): NO